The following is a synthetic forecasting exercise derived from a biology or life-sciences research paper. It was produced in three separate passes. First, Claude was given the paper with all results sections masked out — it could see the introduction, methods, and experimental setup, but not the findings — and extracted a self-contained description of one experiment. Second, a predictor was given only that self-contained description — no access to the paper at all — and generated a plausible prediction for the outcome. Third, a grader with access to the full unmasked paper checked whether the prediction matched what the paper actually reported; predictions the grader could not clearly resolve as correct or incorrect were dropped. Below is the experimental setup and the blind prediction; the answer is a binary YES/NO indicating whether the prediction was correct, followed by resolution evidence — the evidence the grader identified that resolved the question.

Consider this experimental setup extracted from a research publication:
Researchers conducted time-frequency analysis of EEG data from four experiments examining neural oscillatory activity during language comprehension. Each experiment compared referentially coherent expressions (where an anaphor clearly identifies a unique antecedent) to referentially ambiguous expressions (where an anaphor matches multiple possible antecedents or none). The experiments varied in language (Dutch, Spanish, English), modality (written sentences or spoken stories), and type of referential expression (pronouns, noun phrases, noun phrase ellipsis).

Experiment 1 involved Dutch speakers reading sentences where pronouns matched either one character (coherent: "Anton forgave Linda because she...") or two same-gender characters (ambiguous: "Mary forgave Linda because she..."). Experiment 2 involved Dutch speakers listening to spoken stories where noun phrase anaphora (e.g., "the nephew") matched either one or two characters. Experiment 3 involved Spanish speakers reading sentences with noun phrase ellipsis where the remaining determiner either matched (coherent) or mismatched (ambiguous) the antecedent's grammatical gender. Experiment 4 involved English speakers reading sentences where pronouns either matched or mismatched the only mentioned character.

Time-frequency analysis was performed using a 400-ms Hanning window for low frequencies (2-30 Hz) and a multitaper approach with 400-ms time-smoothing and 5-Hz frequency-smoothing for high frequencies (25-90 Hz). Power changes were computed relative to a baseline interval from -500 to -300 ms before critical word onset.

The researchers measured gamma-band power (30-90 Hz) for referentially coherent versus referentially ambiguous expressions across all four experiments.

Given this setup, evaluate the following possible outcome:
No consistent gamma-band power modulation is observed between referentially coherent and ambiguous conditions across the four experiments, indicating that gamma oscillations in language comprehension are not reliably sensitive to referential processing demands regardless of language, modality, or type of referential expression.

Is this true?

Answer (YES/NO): NO